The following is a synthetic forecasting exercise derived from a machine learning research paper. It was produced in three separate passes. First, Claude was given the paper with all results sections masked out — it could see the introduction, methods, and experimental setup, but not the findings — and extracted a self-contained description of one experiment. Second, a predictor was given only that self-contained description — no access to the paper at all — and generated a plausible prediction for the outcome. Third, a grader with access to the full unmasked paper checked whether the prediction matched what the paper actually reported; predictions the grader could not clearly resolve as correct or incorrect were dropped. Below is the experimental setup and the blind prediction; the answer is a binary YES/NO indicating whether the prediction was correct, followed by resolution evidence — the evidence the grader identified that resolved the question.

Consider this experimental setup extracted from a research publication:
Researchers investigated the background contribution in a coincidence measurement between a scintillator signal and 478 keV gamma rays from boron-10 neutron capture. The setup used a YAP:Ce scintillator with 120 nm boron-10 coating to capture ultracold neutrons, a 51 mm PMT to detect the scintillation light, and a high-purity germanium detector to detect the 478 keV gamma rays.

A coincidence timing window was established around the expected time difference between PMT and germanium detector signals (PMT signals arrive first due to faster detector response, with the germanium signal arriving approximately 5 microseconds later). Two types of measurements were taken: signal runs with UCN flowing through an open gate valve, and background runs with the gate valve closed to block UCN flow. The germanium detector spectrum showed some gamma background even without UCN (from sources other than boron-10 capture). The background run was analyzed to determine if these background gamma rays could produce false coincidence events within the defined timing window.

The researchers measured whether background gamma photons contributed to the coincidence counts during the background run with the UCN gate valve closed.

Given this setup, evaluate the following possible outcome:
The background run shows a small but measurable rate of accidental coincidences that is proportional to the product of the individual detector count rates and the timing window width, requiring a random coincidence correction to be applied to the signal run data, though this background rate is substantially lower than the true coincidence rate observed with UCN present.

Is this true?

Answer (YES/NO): NO